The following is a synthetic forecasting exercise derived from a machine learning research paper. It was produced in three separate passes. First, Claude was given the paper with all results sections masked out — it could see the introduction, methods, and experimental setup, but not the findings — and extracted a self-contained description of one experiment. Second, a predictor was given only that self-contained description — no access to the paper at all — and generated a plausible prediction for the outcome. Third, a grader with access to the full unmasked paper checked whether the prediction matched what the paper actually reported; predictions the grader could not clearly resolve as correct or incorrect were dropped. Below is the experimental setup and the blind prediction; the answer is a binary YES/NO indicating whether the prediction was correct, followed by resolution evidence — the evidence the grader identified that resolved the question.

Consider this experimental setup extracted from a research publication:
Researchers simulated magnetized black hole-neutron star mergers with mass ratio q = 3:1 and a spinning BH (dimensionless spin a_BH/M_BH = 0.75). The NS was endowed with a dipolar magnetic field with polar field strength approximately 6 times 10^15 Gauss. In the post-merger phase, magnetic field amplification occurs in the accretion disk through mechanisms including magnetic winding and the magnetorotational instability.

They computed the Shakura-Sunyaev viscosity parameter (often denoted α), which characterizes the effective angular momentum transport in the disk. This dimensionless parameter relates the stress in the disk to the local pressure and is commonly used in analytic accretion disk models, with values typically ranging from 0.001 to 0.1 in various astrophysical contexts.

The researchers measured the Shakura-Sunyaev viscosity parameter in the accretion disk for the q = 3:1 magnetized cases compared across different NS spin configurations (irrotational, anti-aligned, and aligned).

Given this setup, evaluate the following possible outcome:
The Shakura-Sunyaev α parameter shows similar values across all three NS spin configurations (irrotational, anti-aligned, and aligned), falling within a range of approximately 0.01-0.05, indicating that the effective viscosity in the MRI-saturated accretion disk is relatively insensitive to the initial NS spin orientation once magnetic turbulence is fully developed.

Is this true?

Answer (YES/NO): YES